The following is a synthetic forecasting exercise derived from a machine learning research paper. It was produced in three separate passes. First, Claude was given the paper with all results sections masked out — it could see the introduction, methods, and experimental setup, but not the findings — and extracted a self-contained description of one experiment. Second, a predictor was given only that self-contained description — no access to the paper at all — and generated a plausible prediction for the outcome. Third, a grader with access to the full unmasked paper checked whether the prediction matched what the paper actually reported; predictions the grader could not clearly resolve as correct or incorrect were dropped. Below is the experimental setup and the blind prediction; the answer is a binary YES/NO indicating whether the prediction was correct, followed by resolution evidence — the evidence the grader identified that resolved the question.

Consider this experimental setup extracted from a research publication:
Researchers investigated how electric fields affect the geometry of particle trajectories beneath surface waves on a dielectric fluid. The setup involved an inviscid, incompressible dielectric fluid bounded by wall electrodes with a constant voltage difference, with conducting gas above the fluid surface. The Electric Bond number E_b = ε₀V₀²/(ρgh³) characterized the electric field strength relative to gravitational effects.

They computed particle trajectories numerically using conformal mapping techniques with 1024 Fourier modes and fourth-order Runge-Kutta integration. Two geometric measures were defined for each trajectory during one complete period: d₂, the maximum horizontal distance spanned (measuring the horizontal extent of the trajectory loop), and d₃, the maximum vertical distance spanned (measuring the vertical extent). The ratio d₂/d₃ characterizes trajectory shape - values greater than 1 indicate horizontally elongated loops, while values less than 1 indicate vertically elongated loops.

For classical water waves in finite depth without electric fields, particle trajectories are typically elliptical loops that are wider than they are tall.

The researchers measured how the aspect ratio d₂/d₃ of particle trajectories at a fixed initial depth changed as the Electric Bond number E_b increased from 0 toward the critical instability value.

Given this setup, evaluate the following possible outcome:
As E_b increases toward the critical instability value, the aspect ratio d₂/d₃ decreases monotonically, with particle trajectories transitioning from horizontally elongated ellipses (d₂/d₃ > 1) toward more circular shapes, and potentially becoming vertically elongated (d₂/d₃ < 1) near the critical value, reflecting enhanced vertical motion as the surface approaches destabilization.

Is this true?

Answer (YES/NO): NO